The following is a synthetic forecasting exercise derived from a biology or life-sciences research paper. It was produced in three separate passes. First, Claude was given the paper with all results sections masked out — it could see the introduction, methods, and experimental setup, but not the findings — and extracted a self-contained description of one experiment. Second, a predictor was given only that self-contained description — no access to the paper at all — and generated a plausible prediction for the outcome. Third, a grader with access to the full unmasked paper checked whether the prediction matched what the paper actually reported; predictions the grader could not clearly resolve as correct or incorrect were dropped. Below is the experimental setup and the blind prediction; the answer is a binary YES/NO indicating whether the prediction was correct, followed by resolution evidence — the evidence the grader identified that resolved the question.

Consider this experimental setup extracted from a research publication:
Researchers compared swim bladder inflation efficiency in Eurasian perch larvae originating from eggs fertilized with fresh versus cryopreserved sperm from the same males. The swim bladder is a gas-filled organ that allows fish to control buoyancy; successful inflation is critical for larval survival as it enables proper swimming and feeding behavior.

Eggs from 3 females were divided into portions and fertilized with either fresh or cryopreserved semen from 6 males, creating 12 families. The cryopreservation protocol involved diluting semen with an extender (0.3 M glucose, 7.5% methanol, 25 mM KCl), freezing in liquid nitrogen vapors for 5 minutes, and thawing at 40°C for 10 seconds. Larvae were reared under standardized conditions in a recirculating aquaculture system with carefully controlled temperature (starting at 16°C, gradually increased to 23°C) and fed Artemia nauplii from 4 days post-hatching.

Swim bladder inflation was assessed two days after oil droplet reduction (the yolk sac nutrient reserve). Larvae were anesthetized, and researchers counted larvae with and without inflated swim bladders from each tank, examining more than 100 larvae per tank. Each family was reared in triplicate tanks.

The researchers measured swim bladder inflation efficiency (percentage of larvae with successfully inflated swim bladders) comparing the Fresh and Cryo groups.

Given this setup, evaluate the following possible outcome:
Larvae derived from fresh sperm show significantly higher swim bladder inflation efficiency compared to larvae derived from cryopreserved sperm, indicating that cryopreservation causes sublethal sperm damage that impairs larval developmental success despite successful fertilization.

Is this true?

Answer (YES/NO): NO